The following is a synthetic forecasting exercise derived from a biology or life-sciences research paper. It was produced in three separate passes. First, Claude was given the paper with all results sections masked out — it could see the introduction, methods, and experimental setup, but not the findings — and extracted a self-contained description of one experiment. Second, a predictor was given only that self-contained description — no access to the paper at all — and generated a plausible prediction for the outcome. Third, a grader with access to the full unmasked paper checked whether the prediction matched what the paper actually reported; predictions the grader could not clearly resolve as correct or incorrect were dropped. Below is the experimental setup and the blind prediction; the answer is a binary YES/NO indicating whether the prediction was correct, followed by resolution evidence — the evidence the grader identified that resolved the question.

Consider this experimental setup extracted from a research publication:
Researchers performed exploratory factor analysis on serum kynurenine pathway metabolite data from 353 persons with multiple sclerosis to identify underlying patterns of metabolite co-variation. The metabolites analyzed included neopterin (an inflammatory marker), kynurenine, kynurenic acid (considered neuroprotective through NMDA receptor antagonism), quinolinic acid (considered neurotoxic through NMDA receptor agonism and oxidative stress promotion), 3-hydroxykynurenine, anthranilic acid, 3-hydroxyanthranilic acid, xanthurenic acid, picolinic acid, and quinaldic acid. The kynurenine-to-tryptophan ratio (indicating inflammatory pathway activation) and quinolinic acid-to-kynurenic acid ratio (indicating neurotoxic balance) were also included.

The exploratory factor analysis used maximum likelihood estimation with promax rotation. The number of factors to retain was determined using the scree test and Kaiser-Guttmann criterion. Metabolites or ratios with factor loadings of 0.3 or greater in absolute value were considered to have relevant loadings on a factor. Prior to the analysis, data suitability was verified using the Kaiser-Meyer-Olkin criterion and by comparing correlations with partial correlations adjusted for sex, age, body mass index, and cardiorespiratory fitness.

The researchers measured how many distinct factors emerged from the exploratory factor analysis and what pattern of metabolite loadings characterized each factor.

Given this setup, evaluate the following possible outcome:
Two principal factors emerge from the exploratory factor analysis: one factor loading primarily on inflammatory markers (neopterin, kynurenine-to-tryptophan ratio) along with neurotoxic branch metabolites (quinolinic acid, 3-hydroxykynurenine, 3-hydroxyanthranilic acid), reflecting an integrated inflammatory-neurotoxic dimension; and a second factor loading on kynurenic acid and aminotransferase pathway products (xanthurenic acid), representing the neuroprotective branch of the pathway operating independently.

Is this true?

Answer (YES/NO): NO